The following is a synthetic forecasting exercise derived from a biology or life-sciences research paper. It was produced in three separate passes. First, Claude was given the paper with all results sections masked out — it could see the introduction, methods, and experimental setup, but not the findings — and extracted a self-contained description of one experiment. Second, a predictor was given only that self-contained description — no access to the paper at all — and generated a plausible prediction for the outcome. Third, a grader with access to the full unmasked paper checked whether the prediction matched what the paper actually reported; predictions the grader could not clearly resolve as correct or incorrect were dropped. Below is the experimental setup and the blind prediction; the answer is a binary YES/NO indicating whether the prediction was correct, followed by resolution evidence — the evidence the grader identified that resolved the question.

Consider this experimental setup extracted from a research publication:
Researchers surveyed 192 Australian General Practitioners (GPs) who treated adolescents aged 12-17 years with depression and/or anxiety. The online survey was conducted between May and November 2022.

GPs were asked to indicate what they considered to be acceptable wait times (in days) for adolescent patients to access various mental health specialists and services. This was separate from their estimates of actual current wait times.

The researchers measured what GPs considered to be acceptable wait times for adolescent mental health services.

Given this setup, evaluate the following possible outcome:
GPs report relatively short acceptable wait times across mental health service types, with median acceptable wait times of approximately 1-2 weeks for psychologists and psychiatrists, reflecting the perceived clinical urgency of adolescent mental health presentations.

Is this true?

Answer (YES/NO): NO